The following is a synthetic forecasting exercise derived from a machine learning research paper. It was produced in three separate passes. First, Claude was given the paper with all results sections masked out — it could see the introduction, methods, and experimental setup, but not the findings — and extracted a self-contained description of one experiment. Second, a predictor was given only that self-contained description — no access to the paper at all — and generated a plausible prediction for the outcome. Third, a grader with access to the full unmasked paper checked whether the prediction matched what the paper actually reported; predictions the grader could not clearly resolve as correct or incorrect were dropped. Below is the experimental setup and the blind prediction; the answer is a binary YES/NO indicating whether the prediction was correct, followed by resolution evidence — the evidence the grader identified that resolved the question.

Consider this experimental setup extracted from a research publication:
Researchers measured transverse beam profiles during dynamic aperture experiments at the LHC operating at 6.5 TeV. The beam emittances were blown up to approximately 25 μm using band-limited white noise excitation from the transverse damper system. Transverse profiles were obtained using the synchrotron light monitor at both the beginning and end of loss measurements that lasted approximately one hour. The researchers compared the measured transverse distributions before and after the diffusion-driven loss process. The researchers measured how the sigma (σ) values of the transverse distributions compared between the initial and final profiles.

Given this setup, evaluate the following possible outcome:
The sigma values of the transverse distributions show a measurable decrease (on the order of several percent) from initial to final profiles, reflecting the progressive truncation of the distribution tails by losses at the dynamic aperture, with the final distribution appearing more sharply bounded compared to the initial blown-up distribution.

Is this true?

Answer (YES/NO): NO